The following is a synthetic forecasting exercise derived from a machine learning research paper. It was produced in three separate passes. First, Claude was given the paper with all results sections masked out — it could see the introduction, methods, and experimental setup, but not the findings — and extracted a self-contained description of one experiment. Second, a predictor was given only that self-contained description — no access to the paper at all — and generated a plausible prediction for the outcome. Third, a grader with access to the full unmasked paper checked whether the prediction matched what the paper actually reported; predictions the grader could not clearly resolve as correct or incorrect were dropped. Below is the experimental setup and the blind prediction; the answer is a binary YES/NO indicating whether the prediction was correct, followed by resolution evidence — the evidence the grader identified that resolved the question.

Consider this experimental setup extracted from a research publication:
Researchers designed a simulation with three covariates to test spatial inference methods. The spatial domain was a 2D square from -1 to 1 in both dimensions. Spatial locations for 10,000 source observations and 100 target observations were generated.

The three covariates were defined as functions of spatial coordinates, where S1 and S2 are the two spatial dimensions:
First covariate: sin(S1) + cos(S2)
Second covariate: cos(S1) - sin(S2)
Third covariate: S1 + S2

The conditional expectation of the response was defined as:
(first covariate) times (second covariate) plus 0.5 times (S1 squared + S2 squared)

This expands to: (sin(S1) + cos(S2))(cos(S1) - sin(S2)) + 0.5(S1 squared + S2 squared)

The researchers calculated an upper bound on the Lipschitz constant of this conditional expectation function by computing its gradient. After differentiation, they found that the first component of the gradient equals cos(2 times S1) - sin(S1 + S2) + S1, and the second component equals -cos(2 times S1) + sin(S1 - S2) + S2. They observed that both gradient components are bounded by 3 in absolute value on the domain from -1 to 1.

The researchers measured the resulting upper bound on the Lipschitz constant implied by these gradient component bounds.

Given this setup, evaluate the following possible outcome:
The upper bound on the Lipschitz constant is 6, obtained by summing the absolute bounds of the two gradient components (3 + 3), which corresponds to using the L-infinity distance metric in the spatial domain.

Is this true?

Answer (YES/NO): NO